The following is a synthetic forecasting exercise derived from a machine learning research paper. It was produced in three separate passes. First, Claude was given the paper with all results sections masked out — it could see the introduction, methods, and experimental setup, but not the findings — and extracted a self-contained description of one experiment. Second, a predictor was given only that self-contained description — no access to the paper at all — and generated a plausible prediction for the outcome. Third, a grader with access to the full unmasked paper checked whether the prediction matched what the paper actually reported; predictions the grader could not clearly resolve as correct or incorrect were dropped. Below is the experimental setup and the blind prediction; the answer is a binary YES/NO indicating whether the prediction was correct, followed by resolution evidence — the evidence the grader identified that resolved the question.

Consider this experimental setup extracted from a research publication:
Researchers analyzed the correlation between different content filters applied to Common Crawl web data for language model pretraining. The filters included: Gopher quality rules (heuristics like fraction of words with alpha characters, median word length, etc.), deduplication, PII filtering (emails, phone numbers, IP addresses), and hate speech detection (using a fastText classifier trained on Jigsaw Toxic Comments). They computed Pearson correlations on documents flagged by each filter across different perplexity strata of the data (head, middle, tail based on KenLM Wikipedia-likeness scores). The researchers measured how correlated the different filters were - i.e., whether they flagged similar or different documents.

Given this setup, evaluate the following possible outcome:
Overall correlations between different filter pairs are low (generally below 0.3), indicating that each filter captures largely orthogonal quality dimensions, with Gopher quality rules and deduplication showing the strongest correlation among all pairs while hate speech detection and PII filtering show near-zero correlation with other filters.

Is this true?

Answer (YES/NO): NO